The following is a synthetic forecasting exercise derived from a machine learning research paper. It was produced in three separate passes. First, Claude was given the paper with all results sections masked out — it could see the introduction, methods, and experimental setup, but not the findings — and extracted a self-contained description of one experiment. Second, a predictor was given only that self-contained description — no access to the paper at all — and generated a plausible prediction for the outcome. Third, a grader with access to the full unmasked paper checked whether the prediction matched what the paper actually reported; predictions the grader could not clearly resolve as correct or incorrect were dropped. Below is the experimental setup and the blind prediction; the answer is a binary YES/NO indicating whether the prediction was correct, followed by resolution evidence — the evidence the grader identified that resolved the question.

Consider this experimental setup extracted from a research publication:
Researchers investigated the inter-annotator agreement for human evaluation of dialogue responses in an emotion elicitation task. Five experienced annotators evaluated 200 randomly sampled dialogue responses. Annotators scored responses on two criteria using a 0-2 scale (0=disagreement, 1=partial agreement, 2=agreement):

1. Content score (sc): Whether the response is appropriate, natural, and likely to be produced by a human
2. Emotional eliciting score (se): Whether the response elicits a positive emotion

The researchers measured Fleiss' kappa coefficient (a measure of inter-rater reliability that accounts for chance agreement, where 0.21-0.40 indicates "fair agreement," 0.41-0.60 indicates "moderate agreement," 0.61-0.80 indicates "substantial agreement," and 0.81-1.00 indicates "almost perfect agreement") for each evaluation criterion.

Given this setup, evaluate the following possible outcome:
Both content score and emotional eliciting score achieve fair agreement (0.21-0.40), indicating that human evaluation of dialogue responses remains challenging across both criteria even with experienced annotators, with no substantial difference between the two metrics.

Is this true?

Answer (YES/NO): NO